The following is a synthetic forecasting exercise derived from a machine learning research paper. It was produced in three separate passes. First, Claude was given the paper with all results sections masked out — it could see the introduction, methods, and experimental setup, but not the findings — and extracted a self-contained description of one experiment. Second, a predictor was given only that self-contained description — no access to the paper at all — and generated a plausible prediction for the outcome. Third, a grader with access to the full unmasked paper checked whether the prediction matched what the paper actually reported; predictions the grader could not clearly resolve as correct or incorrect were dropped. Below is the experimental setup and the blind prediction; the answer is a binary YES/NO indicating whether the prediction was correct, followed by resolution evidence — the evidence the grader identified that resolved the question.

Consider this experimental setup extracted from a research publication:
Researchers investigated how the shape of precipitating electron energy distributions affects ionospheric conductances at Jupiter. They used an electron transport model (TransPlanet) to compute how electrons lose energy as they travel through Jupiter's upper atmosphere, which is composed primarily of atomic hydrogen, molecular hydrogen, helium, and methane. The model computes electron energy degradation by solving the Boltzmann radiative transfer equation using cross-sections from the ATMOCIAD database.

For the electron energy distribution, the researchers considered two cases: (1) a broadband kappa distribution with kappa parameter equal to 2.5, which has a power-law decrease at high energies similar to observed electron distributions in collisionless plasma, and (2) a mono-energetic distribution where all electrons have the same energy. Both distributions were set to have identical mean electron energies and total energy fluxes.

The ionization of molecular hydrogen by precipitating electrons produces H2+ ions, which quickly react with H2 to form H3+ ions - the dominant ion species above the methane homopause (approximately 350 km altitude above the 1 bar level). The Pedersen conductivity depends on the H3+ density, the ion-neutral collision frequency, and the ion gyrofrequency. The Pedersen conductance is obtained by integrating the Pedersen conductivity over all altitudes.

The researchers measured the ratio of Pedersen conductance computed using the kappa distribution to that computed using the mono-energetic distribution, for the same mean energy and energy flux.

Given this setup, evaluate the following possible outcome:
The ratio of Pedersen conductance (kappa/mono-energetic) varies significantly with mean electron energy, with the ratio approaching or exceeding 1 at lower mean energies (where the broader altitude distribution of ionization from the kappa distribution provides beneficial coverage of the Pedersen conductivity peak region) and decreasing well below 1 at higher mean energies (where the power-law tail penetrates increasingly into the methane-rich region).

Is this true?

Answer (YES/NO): NO